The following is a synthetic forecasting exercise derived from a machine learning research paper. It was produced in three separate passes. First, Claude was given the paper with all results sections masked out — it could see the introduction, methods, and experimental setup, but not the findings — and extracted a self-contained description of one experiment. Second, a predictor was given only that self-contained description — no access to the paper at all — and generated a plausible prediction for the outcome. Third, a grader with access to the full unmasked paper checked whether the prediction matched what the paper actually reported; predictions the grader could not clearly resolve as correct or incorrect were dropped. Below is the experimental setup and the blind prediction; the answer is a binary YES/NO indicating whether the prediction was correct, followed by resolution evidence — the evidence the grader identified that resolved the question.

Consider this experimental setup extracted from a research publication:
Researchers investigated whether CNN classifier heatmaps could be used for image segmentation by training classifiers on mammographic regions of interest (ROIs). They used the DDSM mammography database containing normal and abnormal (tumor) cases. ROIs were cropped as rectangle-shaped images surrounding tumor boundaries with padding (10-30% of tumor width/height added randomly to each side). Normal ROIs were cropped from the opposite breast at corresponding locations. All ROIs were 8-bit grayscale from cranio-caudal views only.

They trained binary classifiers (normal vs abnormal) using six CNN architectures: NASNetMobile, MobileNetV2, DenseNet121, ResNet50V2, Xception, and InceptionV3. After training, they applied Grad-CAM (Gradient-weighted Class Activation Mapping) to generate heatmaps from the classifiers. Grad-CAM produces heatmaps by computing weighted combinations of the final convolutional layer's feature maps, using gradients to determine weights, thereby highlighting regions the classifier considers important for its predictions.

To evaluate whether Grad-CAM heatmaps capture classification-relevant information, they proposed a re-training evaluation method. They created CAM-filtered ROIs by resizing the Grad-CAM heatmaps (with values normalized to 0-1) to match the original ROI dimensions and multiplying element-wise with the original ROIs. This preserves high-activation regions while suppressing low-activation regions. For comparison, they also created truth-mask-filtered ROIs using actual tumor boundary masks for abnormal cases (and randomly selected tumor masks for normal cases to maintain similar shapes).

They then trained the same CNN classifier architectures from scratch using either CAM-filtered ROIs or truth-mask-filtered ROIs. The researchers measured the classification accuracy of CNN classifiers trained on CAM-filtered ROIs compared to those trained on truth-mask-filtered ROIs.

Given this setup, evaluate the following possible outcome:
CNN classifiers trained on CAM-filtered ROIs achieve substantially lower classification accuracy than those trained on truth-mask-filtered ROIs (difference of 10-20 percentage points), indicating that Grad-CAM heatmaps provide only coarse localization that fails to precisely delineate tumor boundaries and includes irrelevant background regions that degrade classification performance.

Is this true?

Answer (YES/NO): NO